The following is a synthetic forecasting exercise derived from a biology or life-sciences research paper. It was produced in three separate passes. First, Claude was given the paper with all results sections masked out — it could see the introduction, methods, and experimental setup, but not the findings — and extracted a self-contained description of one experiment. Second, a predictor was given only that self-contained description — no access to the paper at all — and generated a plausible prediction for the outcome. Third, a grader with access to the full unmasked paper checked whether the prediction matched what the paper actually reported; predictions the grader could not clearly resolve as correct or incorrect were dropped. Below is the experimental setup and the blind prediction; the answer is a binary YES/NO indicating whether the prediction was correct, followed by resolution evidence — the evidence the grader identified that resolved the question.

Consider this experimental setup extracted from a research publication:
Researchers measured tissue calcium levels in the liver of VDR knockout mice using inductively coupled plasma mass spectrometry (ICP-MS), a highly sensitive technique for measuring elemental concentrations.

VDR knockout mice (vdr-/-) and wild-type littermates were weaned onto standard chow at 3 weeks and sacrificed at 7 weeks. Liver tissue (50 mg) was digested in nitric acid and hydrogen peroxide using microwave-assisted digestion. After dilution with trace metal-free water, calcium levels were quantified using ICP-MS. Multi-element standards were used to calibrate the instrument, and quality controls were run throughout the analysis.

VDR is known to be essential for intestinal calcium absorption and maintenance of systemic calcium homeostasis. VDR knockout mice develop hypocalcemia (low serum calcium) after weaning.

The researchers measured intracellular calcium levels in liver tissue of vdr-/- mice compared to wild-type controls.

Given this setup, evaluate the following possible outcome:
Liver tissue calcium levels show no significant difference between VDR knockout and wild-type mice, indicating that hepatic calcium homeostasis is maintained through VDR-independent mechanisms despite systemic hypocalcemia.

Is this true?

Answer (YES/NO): YES